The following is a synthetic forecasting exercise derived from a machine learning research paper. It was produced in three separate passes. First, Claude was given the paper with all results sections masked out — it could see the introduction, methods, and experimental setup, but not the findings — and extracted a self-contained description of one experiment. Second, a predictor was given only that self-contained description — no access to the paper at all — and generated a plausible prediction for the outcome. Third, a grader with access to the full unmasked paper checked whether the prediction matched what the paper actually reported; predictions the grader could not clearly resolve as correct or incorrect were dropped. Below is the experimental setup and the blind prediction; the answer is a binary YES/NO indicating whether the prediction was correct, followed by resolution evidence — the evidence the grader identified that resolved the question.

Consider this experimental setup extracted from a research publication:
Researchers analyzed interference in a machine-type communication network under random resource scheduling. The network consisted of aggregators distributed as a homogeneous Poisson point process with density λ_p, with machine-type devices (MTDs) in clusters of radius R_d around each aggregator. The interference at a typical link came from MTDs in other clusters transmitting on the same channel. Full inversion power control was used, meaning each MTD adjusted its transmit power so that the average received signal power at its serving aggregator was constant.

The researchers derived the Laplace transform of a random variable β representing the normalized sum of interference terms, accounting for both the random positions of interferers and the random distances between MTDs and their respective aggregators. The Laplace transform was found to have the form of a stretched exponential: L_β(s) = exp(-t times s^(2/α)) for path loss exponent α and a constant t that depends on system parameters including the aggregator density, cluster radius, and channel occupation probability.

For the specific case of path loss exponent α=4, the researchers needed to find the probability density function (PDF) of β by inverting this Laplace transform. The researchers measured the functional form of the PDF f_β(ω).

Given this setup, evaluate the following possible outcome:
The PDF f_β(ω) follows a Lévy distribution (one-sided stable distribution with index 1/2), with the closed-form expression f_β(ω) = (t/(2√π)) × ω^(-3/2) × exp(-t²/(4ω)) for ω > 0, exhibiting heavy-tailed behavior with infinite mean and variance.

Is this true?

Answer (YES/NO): YES